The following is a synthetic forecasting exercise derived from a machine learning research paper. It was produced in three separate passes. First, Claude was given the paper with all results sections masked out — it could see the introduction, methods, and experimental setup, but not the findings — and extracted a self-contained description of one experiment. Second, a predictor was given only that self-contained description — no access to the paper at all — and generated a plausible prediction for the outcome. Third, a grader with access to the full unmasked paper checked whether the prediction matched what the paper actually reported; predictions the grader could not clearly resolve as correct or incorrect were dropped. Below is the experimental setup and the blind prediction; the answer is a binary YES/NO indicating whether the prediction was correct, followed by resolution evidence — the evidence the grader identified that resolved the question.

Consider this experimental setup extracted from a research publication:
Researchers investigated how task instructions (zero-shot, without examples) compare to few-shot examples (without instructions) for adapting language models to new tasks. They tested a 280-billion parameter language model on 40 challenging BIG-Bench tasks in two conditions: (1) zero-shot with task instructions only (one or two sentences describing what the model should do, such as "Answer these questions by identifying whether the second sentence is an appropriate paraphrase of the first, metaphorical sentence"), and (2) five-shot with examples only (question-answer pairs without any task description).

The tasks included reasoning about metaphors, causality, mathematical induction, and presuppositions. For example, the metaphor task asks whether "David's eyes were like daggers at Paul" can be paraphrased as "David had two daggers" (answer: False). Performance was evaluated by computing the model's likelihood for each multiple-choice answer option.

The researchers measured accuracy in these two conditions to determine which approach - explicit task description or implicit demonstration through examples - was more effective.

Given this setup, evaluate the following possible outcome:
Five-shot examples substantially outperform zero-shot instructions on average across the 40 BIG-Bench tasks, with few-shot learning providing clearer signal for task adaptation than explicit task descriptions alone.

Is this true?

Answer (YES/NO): YES